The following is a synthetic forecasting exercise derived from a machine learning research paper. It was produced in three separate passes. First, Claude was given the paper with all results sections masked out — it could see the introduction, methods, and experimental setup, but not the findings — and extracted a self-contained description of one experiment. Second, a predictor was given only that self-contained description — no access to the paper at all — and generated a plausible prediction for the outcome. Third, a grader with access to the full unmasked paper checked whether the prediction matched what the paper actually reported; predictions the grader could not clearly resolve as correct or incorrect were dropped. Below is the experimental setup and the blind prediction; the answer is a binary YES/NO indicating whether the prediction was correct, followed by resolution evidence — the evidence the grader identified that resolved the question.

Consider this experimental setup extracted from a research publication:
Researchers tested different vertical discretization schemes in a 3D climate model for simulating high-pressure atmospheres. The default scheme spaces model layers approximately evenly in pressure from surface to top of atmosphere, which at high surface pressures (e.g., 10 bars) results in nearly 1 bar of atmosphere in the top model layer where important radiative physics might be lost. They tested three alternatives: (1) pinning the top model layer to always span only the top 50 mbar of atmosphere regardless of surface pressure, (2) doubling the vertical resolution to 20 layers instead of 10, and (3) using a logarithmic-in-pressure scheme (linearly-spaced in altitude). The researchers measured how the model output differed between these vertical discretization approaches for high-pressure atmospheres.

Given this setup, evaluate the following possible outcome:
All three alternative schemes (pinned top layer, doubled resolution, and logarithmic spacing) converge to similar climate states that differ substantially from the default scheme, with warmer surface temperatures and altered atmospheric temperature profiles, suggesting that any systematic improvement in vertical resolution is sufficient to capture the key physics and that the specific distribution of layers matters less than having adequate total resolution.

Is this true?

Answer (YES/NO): NO